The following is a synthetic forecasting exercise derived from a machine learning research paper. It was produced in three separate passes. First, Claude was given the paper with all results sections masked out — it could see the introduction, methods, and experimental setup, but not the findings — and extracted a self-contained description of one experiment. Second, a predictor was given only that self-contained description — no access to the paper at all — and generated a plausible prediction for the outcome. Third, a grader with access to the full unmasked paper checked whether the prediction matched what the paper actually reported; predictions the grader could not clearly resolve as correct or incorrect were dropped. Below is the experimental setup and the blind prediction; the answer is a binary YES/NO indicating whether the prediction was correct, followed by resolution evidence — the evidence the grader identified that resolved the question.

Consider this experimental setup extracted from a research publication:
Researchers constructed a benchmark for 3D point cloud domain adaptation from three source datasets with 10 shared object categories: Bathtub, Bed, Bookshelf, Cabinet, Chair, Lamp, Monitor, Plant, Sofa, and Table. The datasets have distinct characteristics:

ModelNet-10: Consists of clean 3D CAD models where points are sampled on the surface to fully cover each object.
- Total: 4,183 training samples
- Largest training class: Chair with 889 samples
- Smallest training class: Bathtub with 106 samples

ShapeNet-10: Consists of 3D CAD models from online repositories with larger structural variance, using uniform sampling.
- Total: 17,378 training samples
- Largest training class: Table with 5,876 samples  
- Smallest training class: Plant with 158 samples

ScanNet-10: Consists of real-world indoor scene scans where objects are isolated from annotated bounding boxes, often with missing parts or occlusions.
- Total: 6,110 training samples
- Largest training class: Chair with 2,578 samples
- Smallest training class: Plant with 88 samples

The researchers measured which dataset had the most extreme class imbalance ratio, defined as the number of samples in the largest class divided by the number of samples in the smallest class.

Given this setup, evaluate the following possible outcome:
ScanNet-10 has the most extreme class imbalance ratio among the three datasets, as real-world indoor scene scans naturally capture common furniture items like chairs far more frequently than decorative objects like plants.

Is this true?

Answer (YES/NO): NO